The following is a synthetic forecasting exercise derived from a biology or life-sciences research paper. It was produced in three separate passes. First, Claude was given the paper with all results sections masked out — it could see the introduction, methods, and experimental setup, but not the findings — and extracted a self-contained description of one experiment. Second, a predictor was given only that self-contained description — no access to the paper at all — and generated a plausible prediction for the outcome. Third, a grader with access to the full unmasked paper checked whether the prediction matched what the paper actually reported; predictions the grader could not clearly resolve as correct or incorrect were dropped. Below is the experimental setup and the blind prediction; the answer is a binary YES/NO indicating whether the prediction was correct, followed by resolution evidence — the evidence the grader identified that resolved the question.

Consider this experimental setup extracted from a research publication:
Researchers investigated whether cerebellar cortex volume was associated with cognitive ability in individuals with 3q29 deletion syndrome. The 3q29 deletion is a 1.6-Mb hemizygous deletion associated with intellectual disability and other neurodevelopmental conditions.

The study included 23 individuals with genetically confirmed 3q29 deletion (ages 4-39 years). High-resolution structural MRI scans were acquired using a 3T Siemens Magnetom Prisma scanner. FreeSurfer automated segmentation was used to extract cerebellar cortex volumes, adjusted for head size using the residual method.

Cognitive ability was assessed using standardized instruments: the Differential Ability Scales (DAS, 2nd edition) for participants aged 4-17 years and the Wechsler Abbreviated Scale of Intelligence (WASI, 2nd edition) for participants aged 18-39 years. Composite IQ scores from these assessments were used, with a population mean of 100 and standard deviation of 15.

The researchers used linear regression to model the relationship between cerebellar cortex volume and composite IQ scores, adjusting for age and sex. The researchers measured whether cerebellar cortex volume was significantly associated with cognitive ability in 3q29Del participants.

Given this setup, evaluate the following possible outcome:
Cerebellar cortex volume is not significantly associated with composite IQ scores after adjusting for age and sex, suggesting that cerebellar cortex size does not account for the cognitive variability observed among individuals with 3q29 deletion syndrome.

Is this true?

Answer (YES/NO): YES